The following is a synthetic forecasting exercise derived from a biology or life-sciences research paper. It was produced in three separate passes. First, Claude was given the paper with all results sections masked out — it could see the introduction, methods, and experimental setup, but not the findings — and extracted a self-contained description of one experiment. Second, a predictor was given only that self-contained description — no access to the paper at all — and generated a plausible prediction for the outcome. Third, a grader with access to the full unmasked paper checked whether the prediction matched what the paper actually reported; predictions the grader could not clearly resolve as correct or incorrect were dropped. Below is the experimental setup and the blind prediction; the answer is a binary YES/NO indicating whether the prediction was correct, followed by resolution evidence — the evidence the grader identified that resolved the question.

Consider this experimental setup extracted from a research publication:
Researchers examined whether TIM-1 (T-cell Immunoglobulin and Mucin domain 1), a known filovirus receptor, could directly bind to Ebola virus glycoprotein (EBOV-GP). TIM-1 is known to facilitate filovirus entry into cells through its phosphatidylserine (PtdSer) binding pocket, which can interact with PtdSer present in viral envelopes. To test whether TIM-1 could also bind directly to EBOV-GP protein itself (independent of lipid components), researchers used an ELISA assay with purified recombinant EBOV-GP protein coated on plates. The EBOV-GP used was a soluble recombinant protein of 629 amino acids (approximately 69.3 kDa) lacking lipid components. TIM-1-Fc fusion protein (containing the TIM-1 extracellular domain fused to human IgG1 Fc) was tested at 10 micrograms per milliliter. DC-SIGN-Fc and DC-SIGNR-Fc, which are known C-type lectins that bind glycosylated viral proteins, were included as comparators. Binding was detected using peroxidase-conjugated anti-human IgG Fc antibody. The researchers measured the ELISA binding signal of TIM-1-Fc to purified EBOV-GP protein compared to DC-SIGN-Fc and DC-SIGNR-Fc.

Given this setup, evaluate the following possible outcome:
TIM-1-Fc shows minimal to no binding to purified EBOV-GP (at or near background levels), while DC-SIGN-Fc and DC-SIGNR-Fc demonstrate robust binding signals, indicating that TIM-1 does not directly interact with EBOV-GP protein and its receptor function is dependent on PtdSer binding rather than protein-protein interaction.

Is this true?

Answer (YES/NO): YES